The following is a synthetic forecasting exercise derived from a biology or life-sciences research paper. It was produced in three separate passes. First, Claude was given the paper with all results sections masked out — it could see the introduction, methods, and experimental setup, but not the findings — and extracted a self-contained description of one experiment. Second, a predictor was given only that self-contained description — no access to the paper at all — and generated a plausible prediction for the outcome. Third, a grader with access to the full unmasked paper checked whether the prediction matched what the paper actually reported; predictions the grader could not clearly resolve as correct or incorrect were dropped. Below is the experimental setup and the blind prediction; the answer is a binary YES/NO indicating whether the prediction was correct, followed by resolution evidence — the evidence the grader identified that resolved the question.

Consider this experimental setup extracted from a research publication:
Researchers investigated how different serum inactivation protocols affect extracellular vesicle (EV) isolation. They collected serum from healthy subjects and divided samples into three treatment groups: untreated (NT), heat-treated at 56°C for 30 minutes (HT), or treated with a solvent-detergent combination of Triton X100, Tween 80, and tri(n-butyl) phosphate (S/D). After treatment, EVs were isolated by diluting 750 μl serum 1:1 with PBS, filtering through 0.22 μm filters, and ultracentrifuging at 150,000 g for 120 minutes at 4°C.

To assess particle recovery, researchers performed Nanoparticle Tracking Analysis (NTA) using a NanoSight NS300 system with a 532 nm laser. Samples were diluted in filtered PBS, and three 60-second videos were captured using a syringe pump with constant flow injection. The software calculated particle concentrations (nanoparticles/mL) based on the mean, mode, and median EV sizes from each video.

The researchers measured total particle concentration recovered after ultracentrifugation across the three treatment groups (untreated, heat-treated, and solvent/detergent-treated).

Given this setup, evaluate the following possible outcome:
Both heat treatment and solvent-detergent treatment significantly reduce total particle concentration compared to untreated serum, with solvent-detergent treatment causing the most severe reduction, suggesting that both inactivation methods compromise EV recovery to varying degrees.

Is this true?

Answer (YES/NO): NO